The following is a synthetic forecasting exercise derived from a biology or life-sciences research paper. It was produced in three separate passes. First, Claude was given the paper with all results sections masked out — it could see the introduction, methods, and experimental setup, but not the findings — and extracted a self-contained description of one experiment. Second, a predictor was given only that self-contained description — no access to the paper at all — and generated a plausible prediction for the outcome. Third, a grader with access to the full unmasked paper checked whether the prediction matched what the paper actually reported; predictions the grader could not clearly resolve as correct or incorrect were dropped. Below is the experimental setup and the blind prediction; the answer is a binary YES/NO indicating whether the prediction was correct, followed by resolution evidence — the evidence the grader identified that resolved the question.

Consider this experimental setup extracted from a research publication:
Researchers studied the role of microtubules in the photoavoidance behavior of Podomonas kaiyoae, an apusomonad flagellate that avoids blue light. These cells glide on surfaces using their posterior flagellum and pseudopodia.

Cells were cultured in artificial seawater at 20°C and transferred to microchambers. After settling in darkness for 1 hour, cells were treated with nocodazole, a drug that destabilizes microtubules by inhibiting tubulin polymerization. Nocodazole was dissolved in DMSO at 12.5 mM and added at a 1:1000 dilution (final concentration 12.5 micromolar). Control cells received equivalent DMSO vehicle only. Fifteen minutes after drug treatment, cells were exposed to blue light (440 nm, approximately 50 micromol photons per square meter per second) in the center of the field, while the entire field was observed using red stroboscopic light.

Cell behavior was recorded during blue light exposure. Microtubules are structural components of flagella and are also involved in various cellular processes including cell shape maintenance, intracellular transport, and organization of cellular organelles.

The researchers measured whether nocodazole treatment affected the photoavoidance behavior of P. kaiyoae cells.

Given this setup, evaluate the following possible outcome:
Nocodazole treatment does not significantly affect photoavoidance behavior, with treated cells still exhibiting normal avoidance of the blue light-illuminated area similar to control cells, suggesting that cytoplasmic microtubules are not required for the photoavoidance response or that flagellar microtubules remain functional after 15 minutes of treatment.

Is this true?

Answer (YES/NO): YES